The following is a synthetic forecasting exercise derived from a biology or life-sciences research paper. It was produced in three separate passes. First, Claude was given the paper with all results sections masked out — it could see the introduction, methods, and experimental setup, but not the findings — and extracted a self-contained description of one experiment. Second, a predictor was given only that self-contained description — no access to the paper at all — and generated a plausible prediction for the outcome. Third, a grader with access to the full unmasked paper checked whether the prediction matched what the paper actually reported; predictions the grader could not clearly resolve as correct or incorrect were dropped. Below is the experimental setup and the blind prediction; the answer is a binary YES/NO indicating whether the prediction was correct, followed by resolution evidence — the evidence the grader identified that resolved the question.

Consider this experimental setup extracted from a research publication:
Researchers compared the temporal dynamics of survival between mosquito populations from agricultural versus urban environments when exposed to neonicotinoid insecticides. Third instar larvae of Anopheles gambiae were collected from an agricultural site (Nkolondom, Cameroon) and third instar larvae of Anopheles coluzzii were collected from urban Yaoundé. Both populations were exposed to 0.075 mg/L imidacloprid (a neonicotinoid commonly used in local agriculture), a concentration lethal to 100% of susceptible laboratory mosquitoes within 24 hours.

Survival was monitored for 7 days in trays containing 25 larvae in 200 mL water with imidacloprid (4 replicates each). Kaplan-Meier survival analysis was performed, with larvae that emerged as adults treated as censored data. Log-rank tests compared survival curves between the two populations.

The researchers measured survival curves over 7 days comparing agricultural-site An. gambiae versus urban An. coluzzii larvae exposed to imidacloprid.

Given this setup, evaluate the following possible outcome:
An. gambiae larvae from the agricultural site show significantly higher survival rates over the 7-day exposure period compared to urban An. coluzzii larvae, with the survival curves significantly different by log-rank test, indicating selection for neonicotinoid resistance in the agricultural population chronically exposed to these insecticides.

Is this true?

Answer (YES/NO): YES